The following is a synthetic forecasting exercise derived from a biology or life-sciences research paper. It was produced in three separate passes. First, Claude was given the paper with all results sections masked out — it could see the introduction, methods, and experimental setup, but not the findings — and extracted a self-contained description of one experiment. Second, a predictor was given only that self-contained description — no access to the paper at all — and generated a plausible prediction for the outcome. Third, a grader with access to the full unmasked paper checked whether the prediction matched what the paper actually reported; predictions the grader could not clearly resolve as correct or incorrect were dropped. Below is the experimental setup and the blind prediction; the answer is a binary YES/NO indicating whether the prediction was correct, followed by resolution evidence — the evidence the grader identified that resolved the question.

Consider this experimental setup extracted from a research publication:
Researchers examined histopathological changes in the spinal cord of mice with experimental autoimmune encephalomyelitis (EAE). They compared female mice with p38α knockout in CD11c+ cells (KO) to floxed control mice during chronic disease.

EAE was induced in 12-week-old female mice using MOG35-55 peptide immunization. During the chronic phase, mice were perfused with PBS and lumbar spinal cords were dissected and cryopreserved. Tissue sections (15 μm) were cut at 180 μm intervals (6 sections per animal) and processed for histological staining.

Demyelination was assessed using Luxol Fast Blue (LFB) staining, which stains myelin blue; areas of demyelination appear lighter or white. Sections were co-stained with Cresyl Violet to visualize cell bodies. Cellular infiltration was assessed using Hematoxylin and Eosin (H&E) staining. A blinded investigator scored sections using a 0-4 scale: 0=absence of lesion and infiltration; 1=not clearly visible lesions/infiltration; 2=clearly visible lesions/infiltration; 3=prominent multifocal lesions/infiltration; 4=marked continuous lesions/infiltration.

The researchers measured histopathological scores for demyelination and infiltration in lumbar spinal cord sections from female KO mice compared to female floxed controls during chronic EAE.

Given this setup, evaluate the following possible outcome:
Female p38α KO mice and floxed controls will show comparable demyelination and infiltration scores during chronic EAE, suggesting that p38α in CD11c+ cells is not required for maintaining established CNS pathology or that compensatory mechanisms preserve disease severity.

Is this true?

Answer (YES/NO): NO